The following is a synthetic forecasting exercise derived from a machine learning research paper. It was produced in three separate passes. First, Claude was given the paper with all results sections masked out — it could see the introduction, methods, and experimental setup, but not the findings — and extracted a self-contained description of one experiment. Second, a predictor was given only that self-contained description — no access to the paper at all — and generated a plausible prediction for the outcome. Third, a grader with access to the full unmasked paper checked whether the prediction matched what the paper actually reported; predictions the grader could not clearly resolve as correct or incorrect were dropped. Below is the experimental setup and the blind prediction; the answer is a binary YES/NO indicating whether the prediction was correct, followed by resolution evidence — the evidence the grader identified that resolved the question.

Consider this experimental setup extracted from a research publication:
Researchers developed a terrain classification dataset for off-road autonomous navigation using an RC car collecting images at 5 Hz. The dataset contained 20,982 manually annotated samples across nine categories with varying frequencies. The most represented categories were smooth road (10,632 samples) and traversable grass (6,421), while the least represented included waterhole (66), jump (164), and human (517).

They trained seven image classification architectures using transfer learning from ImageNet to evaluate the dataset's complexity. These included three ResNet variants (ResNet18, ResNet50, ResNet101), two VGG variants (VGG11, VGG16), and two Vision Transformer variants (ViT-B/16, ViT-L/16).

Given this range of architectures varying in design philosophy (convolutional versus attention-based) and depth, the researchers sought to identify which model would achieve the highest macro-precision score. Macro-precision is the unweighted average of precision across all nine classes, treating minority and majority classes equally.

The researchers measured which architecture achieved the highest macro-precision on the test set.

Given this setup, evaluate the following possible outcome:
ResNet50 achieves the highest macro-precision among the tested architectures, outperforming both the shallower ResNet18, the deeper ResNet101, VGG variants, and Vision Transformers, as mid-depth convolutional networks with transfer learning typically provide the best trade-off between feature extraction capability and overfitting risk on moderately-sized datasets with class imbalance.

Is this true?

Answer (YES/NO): NO